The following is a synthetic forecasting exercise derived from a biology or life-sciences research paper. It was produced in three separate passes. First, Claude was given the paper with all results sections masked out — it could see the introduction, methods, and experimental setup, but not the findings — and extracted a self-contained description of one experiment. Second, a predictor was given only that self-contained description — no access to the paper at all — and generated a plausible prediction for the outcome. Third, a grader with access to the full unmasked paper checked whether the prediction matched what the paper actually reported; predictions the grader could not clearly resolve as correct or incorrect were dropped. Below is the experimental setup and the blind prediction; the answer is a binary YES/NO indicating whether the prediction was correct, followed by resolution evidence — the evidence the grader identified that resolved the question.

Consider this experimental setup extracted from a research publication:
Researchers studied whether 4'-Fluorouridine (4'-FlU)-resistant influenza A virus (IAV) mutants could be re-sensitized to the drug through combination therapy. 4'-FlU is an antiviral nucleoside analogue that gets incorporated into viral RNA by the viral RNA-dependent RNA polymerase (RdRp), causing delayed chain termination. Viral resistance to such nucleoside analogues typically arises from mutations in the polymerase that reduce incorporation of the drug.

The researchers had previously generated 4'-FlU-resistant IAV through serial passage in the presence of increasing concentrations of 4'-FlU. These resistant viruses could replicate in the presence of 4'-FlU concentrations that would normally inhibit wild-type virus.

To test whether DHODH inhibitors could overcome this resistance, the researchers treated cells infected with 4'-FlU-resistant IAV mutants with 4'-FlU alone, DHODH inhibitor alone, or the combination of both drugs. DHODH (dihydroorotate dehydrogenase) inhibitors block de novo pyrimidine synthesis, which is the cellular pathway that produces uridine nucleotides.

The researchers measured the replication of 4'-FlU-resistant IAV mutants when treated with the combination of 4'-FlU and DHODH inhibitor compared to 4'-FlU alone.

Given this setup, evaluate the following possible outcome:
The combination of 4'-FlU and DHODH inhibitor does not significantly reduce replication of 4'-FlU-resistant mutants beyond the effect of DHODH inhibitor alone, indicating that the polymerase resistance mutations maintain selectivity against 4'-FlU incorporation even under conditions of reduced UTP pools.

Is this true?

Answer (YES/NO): NO